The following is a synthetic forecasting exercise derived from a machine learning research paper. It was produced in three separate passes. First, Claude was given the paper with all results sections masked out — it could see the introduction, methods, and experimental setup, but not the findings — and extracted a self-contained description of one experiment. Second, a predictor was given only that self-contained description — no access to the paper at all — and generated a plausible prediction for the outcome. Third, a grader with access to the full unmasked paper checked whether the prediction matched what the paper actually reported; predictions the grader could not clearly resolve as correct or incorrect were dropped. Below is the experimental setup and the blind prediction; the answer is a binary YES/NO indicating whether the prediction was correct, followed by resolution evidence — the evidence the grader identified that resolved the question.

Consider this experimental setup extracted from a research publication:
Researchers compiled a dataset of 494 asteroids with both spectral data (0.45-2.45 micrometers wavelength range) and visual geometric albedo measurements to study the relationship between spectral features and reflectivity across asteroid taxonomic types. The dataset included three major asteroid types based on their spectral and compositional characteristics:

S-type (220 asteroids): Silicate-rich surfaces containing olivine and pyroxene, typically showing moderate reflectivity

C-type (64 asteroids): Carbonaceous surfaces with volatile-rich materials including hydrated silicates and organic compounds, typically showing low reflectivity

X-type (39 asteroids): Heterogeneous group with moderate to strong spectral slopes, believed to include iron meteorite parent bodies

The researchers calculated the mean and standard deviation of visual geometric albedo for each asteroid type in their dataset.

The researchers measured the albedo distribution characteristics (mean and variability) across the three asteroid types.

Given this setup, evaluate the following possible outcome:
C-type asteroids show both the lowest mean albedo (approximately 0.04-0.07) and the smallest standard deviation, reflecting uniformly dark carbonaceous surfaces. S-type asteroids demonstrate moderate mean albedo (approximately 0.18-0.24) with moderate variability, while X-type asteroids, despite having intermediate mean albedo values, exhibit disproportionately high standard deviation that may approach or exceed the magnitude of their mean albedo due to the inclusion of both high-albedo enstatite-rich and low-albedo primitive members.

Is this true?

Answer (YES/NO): NO